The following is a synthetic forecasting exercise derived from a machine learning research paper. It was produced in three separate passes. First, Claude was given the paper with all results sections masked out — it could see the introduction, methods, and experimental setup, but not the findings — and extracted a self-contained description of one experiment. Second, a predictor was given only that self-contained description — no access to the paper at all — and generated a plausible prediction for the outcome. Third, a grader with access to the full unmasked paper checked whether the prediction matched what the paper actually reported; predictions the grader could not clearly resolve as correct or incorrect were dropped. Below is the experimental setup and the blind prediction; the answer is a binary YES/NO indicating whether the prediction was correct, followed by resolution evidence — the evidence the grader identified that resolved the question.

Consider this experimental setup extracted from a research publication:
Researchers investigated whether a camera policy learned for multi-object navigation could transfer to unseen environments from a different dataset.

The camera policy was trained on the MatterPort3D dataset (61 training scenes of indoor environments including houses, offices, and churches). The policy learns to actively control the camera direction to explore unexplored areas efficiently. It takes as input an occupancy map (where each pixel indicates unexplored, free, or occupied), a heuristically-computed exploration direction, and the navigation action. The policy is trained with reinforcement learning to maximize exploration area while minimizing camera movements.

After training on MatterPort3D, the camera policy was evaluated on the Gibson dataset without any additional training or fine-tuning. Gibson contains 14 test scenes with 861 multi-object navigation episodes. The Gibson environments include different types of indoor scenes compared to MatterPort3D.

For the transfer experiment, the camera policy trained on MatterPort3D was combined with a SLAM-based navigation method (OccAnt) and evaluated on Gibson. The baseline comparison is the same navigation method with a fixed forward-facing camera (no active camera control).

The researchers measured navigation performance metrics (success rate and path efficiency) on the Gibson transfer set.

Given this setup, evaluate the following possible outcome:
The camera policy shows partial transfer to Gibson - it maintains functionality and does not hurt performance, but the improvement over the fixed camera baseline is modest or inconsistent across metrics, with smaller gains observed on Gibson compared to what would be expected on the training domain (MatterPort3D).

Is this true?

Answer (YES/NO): NO